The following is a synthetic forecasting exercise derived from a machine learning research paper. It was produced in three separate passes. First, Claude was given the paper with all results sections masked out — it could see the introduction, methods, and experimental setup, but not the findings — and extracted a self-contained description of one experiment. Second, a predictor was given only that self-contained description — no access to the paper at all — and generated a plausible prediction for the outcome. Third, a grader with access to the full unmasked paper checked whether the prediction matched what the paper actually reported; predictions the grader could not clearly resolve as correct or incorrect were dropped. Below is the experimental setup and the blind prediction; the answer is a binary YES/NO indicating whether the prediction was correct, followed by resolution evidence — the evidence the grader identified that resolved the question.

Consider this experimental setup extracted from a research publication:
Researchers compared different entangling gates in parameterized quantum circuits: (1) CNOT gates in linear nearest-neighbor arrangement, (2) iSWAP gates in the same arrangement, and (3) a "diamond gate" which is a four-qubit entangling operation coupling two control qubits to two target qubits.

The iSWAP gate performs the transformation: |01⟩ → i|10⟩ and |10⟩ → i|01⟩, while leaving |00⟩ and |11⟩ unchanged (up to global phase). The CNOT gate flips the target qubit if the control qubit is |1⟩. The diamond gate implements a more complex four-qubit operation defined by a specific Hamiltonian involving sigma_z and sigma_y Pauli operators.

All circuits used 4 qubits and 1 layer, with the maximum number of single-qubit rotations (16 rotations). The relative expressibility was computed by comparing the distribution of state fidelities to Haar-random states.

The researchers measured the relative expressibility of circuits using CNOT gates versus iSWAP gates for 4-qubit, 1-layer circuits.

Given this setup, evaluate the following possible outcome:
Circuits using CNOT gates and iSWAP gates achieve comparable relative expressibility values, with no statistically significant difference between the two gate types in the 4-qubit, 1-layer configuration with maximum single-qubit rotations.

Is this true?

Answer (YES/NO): NO